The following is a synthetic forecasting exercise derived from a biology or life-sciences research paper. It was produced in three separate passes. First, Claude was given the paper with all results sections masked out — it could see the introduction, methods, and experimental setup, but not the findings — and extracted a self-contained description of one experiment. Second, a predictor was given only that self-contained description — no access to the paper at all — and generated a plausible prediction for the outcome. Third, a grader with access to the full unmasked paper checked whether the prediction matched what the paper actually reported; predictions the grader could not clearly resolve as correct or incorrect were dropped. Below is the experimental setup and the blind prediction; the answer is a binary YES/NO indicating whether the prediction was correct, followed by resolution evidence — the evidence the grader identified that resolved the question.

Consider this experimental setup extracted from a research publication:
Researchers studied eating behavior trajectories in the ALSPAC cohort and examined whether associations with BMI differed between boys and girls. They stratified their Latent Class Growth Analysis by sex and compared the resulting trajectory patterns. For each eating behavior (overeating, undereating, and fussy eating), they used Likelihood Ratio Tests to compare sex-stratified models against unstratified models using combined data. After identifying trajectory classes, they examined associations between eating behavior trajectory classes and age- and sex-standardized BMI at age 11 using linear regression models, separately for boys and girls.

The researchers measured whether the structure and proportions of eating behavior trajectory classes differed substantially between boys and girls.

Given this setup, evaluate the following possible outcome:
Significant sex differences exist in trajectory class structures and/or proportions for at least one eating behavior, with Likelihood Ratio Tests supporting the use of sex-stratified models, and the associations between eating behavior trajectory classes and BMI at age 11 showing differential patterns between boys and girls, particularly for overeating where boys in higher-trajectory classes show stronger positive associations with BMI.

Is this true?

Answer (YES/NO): NO